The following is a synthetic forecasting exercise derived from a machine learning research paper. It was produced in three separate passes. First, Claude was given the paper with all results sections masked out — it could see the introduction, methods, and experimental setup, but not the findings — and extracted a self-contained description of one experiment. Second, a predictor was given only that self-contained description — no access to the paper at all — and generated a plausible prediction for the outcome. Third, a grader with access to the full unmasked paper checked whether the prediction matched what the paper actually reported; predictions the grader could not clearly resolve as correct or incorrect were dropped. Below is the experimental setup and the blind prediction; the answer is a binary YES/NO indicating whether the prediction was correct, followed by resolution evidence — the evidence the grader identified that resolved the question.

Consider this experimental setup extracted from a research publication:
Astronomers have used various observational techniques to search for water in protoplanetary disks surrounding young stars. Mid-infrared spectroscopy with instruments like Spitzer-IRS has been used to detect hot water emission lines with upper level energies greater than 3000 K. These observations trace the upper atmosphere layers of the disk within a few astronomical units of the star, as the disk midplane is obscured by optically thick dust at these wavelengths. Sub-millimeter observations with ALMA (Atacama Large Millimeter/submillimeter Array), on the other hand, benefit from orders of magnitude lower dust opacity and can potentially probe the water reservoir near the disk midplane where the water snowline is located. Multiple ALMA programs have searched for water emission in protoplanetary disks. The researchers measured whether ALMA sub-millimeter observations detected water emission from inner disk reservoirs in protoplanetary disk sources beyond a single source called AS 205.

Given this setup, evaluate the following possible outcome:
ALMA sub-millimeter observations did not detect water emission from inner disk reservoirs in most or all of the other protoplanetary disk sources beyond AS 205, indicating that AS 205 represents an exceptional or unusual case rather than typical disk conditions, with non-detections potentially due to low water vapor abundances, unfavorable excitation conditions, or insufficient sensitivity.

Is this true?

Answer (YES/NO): YES